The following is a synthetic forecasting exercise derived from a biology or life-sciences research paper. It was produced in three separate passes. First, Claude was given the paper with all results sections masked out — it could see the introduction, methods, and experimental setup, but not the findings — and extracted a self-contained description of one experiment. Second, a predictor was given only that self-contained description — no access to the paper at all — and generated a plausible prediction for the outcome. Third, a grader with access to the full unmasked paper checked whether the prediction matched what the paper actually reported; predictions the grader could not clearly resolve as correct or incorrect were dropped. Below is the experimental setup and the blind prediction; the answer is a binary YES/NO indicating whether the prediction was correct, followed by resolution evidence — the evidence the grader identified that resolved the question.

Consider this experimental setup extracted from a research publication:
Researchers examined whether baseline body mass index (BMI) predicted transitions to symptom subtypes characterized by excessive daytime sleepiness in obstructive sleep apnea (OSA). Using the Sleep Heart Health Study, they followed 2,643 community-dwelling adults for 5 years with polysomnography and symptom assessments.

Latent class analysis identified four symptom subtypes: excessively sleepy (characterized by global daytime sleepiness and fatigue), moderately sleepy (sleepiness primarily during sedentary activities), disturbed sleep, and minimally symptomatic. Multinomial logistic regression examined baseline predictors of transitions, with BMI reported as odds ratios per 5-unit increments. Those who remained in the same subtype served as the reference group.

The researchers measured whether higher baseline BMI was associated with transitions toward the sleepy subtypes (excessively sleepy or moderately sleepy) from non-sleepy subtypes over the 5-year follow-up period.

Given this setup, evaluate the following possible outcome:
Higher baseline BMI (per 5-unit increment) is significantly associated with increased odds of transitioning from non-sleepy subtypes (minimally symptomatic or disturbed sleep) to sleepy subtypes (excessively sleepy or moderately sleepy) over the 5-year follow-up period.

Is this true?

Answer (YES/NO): NO